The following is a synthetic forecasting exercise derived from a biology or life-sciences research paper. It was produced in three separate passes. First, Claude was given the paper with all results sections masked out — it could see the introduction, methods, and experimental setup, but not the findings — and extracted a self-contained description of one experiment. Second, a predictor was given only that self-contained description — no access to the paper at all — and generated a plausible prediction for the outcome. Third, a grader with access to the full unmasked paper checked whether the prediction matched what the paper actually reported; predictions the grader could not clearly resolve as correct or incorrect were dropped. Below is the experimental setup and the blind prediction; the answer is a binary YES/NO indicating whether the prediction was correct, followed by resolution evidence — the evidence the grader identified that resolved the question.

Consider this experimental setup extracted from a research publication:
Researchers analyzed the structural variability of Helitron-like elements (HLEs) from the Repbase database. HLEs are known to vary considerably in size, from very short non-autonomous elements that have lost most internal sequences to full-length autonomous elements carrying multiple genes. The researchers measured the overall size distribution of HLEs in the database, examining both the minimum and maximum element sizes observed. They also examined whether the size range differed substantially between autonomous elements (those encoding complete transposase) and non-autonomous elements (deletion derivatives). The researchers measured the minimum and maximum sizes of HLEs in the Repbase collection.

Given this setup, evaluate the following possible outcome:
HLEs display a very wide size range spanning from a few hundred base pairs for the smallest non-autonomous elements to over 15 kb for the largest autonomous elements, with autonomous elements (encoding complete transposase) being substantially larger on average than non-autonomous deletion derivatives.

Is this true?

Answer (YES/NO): NO